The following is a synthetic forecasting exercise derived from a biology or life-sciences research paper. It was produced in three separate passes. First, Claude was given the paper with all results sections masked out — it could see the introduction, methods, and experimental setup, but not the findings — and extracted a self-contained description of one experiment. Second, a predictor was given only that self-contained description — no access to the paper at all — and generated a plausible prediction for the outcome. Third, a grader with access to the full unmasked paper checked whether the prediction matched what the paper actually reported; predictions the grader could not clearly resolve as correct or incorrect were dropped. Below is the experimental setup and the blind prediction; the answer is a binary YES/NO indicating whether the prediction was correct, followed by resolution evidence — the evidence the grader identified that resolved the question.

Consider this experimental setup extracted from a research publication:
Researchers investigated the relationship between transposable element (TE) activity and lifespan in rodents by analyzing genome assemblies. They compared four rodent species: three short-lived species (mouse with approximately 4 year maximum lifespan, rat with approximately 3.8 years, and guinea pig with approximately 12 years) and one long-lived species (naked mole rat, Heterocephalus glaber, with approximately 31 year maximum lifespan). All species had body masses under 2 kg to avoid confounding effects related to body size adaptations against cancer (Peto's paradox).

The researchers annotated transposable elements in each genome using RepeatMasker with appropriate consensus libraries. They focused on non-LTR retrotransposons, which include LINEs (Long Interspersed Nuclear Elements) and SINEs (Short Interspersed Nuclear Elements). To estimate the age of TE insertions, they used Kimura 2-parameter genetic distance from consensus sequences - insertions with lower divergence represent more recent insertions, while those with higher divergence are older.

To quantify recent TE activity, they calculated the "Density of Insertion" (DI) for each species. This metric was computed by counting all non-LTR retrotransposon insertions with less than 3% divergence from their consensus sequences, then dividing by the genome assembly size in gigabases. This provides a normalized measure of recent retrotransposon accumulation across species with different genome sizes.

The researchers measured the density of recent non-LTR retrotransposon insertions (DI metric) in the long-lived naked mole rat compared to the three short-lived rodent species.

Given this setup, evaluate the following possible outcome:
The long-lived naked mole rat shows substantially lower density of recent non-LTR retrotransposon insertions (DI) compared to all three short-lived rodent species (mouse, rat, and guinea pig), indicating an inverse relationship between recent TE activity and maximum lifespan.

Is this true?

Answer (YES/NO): YES